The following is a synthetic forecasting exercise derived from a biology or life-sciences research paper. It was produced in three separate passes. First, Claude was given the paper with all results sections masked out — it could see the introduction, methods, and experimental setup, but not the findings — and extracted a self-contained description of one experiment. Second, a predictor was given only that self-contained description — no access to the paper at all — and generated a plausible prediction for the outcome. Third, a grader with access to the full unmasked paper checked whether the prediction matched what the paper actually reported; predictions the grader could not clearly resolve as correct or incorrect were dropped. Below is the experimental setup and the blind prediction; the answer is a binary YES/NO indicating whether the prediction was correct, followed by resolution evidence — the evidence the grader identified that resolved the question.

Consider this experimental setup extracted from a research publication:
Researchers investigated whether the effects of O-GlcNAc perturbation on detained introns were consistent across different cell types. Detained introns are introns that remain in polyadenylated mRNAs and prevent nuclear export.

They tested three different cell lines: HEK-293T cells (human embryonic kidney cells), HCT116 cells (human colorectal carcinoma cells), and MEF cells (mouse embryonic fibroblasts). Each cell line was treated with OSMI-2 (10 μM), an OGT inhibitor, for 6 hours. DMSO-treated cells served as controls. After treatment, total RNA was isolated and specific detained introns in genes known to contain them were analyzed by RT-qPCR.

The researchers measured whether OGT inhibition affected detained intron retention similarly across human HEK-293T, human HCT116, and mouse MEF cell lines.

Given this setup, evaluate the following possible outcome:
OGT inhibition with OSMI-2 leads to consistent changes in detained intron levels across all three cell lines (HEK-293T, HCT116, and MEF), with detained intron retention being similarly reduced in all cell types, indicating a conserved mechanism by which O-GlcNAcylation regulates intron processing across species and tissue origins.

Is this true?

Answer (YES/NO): NO